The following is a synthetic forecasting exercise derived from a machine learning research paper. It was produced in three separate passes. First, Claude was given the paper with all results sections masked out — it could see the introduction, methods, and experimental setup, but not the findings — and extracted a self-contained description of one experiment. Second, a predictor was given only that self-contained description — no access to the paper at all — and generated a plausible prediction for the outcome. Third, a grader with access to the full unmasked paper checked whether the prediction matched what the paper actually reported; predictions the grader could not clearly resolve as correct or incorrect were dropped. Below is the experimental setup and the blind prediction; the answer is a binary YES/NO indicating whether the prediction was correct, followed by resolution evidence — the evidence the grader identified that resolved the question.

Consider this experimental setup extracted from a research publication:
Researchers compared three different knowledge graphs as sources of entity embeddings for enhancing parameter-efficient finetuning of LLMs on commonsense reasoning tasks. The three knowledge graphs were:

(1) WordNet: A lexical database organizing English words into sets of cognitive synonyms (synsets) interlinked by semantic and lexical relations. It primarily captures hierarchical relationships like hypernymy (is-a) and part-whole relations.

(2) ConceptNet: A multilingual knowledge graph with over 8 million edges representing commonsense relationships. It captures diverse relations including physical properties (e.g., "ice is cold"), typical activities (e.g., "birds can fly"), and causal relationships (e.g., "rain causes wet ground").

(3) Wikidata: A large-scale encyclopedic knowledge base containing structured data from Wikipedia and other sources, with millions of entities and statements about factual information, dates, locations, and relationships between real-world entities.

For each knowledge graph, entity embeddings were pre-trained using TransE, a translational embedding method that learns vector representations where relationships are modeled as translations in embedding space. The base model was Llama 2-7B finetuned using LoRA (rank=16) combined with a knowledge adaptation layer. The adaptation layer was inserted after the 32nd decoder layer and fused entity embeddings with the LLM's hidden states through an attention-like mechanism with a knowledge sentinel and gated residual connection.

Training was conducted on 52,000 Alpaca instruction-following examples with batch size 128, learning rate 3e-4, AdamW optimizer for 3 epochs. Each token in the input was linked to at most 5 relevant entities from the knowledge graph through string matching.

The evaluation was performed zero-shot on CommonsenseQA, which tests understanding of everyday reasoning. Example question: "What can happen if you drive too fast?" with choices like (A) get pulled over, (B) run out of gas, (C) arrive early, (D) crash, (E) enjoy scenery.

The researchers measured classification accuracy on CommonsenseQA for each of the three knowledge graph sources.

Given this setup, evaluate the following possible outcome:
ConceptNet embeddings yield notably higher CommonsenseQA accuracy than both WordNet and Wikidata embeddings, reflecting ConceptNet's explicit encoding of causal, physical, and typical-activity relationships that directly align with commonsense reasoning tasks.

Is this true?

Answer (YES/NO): NO